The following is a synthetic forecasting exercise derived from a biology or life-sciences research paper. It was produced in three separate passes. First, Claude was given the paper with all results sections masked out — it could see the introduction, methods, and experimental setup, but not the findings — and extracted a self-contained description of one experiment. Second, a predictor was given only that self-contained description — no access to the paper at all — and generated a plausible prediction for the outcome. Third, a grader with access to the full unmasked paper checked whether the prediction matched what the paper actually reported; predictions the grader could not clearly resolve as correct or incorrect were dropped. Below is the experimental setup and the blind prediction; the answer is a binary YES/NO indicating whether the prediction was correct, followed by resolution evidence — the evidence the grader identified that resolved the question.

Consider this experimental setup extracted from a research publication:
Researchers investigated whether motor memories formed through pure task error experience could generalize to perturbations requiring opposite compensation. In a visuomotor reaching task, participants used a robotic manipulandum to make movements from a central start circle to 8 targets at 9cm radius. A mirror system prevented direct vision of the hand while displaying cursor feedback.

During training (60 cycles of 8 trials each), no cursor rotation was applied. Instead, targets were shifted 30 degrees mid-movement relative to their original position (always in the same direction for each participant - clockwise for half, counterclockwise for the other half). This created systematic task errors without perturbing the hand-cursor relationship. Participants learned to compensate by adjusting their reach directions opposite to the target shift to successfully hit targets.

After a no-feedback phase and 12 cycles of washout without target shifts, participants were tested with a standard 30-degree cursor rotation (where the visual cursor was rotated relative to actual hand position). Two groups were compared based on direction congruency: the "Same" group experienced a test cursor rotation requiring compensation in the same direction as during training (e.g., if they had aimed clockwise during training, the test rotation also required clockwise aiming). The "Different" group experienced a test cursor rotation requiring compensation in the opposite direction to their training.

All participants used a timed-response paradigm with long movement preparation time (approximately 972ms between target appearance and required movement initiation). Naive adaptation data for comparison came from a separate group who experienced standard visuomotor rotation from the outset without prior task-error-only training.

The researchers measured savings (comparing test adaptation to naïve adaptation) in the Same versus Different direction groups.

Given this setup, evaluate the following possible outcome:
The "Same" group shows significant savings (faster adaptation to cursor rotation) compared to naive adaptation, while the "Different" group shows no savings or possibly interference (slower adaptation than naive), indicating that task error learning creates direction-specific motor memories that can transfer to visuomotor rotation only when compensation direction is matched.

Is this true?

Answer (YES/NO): NO